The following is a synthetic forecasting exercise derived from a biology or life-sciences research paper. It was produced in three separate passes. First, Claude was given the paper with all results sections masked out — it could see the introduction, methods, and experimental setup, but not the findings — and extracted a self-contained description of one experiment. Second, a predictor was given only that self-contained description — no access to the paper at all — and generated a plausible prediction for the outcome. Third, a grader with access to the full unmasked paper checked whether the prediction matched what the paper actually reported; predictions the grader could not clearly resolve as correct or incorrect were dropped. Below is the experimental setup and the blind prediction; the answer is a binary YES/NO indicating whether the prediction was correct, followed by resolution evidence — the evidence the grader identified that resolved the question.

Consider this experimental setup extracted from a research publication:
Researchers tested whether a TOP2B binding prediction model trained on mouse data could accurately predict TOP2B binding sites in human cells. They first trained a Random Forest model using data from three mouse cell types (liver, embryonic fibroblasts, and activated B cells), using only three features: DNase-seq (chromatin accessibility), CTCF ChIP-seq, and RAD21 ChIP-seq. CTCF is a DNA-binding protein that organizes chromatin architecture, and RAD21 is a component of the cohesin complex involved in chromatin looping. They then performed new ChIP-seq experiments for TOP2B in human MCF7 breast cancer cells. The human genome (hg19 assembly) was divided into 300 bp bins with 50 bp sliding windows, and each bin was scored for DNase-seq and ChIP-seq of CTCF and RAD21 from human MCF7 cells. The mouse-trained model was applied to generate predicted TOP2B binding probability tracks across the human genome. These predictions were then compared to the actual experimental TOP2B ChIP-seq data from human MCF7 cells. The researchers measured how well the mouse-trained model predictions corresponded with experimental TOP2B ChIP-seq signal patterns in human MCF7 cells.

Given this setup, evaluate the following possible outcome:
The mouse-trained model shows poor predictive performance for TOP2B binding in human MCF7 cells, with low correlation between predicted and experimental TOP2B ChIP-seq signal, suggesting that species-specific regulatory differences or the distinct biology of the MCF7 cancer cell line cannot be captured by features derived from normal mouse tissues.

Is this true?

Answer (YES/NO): NO